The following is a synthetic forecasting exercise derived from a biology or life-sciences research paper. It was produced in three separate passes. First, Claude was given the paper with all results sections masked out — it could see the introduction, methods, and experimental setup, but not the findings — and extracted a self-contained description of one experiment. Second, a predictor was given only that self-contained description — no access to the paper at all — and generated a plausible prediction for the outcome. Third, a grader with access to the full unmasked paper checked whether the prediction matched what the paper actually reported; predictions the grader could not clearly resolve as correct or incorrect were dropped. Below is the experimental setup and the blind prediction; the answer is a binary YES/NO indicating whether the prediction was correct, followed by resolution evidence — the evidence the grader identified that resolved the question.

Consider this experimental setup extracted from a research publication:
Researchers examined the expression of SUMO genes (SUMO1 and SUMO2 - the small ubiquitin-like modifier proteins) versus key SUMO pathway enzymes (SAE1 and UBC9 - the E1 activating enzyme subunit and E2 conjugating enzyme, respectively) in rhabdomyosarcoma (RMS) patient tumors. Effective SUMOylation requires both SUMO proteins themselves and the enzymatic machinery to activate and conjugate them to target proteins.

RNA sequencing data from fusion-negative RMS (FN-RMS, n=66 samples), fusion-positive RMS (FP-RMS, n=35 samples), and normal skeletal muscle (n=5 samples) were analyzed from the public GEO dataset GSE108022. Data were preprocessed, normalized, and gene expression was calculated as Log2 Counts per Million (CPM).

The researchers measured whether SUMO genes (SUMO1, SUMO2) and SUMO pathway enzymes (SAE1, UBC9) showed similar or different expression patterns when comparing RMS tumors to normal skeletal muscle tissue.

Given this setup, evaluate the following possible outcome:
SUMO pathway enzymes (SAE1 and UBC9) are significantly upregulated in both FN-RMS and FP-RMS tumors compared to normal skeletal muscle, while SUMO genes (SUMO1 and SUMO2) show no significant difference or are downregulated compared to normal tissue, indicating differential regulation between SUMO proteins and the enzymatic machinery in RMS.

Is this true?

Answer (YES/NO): NO